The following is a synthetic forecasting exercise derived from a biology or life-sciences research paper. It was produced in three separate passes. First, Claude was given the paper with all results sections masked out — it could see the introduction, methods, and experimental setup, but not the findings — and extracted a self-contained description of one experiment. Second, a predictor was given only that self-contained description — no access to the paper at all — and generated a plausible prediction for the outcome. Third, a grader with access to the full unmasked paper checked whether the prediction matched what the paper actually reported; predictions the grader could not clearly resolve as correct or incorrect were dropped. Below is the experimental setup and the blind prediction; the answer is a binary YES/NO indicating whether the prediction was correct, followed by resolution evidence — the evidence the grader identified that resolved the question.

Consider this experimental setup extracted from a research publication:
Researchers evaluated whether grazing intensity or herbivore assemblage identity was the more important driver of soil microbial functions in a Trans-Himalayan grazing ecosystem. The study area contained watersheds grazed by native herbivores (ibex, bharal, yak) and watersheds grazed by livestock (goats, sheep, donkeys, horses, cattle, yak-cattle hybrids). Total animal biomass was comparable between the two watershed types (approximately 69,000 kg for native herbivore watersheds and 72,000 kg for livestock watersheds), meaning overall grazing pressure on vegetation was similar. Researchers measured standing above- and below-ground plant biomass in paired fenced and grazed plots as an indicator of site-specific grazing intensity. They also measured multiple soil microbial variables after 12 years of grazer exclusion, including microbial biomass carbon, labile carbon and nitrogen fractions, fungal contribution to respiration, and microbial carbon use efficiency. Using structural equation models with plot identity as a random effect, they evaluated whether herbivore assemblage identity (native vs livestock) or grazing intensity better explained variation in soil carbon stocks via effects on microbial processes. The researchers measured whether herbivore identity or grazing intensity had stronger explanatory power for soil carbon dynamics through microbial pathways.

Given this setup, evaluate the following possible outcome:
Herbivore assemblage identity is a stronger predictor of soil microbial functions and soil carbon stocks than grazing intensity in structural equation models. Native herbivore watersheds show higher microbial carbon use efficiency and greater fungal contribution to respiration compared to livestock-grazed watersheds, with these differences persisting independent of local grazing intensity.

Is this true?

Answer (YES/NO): YES